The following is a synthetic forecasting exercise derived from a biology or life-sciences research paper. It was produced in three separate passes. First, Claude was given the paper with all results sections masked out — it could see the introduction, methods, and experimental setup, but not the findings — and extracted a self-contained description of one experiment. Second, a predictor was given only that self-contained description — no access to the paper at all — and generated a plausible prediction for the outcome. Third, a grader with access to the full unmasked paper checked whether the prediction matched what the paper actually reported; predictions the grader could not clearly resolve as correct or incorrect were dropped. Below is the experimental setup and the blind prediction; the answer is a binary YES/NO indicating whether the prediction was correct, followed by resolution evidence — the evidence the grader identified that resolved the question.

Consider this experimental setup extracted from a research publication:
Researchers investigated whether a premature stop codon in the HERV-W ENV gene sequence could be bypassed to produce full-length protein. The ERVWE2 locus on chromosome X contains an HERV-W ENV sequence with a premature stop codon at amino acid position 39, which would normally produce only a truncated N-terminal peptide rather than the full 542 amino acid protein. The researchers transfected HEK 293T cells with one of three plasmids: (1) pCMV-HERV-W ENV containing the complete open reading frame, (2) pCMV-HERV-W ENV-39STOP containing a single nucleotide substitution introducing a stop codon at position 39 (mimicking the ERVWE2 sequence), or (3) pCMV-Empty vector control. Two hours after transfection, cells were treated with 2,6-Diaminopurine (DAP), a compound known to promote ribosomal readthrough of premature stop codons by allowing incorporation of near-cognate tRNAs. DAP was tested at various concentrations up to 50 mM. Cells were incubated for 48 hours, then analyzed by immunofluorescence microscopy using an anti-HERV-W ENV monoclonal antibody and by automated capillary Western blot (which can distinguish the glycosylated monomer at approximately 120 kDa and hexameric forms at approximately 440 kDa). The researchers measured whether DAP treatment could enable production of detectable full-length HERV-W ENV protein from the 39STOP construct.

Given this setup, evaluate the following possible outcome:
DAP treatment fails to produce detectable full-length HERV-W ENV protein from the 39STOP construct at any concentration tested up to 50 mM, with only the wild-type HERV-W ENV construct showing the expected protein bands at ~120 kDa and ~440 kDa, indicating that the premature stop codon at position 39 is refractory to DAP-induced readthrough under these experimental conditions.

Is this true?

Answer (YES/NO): NO